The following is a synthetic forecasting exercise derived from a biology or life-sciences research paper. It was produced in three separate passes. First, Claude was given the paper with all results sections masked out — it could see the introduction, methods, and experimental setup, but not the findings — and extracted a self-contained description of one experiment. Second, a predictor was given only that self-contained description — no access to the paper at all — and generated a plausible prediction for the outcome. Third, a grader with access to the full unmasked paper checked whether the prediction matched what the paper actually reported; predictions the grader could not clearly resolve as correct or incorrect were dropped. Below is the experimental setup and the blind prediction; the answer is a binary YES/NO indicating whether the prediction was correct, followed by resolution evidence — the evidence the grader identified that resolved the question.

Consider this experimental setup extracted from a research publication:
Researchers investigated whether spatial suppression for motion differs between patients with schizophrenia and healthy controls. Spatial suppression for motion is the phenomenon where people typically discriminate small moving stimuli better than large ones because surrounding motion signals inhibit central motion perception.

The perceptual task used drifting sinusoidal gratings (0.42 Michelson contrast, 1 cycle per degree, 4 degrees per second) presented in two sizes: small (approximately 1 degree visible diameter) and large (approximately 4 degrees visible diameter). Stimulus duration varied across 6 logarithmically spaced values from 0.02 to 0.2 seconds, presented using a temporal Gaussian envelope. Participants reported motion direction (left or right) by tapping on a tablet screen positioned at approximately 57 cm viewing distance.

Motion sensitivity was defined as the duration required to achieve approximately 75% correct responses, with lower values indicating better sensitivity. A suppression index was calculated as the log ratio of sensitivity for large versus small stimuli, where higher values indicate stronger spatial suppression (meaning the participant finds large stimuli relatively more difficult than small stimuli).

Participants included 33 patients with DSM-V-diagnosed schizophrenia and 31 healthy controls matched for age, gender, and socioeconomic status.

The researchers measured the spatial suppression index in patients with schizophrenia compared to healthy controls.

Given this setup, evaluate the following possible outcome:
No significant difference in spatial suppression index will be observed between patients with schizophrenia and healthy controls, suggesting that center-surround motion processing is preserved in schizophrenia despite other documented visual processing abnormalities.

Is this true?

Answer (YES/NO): NO